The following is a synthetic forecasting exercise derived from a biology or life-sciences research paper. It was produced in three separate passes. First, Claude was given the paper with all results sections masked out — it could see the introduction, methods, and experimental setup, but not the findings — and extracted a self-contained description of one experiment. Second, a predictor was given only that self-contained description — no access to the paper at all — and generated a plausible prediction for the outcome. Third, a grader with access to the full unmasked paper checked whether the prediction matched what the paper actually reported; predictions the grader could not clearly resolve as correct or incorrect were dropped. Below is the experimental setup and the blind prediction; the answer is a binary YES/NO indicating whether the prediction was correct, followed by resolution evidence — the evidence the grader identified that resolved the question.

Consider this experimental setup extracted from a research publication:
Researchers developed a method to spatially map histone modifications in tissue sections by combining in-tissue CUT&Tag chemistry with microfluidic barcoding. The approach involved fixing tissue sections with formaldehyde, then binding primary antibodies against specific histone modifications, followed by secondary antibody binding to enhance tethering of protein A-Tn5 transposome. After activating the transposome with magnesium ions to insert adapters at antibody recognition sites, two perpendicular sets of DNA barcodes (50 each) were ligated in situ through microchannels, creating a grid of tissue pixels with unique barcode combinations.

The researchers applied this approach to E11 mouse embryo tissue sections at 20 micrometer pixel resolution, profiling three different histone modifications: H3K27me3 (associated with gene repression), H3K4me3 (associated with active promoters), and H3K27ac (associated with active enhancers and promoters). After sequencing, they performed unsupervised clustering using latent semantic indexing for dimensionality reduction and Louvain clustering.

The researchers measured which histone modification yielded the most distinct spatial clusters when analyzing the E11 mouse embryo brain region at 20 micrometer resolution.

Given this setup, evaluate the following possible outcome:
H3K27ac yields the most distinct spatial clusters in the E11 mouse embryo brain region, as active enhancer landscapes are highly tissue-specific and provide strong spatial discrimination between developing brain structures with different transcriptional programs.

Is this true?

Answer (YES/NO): NO